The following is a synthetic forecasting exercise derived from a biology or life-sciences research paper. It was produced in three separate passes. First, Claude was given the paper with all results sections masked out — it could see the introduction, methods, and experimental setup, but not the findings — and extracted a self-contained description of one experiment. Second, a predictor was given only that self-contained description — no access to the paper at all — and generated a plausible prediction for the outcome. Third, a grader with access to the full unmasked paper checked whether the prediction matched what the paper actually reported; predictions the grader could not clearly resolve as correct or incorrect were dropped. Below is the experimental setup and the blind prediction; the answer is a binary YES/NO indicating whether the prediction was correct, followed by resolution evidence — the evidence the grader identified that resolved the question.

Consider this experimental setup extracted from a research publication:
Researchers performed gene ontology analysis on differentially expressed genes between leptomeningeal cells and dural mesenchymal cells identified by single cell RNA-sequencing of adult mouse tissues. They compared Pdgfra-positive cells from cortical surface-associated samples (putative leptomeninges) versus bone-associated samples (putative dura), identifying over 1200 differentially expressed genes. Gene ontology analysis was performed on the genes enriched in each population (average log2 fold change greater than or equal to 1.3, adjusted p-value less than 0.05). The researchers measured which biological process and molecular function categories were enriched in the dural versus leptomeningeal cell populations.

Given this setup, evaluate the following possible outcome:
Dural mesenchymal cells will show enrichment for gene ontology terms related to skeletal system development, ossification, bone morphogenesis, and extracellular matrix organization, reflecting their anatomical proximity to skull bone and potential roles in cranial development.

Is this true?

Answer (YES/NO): YES